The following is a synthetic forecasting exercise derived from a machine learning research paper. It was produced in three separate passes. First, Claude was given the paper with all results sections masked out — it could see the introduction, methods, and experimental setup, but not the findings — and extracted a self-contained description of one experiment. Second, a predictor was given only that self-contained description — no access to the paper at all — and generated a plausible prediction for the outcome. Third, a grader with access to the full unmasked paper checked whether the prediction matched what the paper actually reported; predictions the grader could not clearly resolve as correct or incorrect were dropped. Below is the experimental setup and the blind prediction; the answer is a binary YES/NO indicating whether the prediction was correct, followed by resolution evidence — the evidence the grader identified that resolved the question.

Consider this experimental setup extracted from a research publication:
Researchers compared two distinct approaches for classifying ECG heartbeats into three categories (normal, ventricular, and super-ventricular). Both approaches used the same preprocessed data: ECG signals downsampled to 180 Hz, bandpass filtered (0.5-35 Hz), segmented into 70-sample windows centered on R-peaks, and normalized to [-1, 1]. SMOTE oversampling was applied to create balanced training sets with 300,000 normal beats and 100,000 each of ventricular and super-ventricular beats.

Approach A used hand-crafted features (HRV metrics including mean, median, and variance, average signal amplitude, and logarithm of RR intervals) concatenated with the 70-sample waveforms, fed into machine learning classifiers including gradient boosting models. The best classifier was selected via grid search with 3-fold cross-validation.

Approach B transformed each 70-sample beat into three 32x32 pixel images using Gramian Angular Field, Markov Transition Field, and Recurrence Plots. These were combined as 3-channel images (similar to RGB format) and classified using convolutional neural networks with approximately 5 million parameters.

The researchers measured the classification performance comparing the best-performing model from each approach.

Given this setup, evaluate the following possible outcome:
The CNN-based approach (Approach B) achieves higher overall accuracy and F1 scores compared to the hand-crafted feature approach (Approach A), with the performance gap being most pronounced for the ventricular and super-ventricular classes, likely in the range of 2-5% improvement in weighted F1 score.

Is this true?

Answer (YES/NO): NO